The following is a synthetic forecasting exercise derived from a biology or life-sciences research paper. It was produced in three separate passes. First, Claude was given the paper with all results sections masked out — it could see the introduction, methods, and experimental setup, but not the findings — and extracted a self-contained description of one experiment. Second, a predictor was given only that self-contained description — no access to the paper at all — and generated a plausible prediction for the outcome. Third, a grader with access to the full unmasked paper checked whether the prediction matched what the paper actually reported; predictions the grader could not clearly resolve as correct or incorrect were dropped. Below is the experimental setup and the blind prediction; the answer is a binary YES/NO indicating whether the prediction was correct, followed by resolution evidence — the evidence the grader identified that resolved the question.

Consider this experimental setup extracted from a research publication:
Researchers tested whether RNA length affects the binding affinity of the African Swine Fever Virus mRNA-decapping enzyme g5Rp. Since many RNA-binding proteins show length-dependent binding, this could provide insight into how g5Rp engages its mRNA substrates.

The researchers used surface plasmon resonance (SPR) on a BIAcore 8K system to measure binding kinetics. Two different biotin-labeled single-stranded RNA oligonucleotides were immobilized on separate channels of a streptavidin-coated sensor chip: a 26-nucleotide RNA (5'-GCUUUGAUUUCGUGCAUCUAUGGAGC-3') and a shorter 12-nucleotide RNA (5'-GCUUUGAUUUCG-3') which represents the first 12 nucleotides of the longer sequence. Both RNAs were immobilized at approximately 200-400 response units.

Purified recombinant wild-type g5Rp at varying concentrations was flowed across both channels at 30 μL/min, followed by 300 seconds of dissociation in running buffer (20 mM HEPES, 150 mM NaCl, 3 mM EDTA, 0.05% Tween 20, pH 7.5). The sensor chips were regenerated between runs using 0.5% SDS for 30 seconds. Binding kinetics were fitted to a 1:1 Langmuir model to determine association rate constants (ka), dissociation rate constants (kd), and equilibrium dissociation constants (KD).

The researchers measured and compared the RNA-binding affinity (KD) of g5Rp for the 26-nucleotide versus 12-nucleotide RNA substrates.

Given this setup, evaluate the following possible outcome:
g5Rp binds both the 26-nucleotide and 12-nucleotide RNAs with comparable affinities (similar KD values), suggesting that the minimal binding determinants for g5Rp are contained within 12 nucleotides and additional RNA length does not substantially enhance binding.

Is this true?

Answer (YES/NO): NO